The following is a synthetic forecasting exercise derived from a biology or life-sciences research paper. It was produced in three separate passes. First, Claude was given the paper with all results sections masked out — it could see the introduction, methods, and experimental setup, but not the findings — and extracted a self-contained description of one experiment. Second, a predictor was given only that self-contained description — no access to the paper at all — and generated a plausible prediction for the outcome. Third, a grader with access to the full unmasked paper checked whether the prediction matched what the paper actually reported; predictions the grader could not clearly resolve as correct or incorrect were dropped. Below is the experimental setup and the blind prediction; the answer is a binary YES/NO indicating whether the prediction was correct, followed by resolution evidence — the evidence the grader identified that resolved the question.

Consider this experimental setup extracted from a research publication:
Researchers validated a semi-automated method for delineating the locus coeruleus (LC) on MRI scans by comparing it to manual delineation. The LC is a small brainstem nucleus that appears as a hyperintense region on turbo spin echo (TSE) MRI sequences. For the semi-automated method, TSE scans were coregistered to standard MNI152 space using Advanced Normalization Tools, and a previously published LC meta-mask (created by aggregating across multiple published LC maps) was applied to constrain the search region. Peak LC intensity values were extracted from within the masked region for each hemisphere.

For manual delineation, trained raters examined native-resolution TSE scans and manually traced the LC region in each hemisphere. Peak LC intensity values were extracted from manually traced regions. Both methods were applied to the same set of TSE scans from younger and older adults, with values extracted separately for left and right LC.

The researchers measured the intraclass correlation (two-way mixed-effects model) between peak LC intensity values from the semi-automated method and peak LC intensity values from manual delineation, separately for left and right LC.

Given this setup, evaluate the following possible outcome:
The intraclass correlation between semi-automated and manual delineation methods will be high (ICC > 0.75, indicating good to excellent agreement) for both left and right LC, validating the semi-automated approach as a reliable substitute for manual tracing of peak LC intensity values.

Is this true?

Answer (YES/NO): YES